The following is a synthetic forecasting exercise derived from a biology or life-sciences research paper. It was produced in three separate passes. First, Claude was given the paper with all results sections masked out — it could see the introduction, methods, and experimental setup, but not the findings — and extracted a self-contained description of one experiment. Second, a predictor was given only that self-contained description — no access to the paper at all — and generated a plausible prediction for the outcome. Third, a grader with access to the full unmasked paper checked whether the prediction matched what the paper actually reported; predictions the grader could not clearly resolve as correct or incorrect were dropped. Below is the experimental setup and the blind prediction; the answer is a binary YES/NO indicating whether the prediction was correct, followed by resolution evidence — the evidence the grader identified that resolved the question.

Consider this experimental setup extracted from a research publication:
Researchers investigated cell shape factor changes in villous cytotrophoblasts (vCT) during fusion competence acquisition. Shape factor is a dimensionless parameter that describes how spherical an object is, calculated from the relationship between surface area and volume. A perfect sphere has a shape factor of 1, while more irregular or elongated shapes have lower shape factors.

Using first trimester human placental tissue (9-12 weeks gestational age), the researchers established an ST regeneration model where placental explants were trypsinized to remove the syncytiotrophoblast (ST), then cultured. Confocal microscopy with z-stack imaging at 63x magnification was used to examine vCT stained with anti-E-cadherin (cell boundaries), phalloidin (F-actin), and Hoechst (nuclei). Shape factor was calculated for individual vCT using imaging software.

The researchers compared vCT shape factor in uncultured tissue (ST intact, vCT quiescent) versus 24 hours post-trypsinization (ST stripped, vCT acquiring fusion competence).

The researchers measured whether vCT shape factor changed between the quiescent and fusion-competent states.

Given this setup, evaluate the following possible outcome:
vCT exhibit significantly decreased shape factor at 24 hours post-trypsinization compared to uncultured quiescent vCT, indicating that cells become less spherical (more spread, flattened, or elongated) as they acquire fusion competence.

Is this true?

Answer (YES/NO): YES